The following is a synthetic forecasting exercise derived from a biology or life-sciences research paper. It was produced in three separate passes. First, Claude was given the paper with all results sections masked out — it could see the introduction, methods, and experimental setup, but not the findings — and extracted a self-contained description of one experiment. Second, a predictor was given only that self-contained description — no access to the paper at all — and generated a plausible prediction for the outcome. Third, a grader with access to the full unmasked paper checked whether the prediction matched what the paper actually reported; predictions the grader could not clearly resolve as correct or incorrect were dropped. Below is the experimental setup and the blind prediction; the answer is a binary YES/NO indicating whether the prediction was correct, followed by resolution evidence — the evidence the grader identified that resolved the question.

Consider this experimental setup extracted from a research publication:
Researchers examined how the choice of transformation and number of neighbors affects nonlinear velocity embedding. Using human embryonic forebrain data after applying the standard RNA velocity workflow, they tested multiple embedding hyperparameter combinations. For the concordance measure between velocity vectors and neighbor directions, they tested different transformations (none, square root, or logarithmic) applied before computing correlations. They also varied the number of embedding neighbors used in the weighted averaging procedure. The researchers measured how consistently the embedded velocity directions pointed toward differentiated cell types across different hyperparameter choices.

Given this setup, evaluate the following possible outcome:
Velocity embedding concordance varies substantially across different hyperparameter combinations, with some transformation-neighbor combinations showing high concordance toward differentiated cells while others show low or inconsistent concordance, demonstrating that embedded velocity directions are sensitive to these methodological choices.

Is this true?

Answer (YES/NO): NO